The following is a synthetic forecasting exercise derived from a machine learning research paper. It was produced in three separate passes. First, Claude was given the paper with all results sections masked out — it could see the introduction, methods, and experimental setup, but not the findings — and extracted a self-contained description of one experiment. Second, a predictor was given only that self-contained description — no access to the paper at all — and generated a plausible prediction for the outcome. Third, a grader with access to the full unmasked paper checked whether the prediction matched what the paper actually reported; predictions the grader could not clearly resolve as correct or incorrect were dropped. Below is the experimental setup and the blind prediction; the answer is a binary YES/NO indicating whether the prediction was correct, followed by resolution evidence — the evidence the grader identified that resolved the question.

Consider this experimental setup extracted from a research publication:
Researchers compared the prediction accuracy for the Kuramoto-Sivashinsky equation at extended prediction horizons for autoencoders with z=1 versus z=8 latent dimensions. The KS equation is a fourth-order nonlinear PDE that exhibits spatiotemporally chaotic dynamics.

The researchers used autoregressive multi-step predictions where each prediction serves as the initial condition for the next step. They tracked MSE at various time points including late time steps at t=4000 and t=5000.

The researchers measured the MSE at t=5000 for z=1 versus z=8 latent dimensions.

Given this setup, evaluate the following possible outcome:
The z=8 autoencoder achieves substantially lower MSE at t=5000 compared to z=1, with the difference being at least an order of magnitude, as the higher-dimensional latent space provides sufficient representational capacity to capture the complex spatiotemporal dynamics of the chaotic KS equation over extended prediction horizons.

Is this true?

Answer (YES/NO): YES